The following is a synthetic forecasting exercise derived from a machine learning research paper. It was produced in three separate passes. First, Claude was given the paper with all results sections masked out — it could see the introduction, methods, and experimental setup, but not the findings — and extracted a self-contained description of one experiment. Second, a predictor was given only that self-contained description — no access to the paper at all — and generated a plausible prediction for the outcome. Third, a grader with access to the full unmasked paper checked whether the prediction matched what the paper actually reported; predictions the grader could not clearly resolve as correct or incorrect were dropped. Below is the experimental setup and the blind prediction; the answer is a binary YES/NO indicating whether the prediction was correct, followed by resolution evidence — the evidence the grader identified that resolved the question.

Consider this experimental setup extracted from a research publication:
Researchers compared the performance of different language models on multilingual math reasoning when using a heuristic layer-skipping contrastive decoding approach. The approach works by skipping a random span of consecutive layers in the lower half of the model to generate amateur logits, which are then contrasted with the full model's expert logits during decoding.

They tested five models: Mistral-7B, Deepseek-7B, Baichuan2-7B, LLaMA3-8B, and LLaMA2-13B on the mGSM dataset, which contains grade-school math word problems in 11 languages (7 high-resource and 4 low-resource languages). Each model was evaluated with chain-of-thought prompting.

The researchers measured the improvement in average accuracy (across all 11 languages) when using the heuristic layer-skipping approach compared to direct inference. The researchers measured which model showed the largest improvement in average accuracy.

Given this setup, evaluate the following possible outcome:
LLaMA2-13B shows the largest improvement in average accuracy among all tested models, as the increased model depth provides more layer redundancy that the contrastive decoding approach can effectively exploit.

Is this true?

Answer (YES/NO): NO